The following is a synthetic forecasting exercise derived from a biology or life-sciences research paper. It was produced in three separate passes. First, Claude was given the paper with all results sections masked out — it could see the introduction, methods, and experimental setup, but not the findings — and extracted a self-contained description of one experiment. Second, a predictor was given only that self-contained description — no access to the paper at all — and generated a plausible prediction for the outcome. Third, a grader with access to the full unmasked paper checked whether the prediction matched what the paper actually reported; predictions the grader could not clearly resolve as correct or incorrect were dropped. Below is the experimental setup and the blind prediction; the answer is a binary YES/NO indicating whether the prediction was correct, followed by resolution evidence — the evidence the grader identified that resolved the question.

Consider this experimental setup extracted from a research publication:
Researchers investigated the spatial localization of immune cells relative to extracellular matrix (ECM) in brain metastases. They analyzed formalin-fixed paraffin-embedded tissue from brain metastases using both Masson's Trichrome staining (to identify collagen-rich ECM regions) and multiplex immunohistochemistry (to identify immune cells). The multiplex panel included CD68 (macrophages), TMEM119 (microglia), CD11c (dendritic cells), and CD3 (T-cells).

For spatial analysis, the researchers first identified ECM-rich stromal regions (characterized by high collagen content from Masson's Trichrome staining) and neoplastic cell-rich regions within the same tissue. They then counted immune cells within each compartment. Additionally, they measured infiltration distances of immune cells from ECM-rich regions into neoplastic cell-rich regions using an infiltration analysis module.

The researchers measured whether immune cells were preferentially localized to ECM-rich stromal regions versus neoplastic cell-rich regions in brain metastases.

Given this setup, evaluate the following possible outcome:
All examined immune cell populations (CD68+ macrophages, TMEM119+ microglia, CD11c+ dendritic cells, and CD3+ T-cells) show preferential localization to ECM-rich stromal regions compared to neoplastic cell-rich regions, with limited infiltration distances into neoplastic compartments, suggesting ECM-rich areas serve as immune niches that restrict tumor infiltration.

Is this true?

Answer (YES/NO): NO